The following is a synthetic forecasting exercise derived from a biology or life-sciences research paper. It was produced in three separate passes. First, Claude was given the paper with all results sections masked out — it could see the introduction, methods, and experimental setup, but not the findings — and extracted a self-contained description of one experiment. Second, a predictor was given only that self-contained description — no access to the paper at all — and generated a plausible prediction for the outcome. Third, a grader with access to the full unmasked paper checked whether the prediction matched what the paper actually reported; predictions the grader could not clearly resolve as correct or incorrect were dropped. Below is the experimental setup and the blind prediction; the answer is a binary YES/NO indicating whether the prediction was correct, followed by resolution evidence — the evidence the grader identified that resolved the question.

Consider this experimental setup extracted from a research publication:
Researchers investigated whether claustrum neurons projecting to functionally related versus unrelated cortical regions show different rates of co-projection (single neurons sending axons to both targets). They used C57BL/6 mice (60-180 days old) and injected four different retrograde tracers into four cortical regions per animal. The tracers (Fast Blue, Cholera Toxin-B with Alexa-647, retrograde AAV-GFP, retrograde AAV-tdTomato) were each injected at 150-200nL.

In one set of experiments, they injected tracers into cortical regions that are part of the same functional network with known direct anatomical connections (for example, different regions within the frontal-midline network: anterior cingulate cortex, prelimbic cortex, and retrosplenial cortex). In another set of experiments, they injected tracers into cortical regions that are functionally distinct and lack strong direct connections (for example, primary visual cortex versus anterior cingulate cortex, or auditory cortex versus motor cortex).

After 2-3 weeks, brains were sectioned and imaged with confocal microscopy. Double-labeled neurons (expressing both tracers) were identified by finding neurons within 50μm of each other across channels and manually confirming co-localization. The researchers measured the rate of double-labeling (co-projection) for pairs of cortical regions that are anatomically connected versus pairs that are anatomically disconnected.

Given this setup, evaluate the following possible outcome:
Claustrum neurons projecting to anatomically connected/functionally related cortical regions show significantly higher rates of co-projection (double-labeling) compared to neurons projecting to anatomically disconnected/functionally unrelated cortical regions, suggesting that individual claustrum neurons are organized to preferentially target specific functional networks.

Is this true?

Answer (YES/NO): YES